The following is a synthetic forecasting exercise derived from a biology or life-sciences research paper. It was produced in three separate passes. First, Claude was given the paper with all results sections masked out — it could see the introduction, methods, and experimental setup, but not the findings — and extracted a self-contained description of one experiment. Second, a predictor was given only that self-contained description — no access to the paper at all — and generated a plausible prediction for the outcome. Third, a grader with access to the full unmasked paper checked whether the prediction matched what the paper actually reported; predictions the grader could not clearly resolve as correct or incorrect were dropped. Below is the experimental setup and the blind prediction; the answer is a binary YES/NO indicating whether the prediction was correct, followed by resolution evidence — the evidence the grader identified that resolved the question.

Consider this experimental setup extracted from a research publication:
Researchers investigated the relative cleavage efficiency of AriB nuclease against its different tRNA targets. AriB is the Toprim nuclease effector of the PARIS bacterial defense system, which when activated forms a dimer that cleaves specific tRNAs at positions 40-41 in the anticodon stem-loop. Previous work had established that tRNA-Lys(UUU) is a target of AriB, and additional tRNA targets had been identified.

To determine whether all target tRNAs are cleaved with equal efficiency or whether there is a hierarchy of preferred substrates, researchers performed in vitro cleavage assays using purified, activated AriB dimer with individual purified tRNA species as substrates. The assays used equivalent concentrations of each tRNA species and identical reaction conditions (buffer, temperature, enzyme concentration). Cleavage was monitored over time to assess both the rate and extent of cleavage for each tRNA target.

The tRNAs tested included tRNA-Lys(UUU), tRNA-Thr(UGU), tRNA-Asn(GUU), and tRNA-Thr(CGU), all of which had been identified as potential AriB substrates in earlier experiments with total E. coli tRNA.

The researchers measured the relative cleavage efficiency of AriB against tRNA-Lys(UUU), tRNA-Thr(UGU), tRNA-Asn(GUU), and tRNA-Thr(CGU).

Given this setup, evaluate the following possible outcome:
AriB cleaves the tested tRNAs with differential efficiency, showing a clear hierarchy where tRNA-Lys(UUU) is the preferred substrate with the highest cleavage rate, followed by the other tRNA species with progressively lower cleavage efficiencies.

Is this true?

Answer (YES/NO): YES